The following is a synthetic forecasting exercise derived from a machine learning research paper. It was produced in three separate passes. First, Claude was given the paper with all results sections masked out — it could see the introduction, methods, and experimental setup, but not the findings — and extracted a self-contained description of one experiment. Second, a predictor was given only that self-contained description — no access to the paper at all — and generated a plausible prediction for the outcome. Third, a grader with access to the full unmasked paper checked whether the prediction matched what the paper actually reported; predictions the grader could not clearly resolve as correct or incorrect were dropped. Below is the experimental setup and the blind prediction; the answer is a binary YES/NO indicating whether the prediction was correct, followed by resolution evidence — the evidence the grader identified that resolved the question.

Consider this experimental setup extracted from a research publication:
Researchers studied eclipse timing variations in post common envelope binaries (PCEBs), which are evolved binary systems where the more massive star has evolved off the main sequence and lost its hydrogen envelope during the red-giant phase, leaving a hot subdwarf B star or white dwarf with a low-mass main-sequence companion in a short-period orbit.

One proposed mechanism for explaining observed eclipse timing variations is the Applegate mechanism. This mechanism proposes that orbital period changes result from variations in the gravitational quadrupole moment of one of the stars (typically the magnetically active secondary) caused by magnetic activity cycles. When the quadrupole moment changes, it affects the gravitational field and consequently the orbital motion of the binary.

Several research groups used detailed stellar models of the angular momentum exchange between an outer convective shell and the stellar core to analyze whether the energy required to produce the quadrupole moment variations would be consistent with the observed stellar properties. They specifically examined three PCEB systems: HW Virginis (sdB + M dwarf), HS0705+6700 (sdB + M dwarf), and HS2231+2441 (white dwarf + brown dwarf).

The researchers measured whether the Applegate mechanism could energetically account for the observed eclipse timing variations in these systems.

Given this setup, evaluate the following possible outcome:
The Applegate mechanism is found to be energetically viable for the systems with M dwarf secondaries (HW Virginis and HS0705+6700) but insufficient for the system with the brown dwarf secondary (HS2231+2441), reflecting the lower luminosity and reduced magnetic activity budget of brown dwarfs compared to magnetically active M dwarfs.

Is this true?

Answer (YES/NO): NO